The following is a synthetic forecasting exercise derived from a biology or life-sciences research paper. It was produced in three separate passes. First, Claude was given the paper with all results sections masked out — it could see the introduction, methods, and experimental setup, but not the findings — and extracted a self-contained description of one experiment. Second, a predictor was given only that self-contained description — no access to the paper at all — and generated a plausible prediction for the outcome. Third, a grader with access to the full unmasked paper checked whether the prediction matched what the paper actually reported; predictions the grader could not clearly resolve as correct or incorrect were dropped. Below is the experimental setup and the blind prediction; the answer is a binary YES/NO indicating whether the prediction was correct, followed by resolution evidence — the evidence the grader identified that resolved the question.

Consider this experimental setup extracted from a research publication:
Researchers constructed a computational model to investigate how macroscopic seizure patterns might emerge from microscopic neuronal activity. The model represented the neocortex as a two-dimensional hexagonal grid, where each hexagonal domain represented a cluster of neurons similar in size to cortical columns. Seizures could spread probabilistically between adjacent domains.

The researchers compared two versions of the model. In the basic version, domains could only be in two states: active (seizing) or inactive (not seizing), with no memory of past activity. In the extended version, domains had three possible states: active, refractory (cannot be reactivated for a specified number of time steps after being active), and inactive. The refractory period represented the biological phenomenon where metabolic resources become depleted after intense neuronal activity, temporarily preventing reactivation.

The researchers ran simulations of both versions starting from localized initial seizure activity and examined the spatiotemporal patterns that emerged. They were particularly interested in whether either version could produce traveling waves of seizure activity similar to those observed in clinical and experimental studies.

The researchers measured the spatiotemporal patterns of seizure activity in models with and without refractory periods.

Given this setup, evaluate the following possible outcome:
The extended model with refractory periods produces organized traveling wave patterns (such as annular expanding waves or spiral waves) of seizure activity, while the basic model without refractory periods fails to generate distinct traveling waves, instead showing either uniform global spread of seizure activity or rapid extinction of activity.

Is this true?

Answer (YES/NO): YES